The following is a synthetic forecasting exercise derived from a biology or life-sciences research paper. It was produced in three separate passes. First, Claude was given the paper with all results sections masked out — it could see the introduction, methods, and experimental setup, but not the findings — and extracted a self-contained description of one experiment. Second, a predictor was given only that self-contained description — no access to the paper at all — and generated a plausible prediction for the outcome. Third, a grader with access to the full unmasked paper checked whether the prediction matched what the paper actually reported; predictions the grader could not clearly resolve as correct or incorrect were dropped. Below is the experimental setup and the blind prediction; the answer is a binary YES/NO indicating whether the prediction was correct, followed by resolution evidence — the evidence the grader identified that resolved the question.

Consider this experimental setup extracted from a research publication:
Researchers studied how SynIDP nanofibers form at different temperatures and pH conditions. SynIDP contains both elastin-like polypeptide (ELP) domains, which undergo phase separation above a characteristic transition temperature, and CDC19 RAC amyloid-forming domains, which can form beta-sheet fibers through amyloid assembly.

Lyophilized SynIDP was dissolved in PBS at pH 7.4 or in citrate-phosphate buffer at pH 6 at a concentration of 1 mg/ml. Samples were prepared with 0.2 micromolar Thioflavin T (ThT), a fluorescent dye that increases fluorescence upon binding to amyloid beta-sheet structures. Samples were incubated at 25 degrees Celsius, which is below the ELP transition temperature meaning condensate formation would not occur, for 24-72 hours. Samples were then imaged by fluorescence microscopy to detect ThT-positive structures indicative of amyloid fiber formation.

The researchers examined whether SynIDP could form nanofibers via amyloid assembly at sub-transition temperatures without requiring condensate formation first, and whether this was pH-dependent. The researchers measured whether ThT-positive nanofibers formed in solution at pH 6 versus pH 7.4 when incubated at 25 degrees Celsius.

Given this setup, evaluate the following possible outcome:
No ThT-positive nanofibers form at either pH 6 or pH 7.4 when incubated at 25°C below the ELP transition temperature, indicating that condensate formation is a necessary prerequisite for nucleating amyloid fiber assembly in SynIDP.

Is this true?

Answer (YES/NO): NO